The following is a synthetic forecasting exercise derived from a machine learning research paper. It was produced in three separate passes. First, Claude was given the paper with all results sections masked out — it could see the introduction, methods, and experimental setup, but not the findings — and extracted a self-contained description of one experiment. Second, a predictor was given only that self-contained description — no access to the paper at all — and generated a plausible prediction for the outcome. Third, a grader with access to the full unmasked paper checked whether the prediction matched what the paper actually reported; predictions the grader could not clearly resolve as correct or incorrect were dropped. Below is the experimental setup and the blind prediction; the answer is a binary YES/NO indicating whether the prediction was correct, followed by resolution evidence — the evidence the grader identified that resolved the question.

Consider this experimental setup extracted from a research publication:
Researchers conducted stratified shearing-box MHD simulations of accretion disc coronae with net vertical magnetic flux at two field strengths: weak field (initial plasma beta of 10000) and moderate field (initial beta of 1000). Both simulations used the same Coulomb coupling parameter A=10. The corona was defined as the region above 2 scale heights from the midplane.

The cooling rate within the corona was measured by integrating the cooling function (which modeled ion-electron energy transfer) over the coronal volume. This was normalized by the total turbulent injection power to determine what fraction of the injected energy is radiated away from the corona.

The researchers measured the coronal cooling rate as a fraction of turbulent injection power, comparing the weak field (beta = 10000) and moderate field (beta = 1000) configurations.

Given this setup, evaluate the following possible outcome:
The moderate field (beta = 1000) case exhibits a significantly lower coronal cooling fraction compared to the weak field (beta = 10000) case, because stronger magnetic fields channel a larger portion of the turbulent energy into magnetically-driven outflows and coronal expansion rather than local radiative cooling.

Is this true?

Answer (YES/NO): NO